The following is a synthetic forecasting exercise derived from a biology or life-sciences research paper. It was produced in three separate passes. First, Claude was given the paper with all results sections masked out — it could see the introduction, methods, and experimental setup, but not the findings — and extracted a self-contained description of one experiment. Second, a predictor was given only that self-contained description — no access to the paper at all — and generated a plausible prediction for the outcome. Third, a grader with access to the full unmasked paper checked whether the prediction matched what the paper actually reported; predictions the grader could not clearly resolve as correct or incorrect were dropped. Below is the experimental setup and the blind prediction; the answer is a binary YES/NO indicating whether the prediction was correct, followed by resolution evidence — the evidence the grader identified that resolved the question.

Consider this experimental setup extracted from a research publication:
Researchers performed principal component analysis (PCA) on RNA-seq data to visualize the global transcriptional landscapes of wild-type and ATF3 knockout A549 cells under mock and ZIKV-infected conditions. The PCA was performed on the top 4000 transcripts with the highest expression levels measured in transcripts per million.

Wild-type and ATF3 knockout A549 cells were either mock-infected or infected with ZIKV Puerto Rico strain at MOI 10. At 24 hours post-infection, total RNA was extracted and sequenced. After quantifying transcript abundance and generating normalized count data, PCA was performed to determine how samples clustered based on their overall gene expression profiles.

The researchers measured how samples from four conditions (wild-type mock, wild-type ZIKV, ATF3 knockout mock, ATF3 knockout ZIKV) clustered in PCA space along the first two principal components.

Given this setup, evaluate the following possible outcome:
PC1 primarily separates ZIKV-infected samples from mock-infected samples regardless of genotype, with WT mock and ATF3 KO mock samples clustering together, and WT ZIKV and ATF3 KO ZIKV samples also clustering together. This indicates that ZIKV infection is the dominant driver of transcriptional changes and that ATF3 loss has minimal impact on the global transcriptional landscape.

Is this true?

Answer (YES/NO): NO